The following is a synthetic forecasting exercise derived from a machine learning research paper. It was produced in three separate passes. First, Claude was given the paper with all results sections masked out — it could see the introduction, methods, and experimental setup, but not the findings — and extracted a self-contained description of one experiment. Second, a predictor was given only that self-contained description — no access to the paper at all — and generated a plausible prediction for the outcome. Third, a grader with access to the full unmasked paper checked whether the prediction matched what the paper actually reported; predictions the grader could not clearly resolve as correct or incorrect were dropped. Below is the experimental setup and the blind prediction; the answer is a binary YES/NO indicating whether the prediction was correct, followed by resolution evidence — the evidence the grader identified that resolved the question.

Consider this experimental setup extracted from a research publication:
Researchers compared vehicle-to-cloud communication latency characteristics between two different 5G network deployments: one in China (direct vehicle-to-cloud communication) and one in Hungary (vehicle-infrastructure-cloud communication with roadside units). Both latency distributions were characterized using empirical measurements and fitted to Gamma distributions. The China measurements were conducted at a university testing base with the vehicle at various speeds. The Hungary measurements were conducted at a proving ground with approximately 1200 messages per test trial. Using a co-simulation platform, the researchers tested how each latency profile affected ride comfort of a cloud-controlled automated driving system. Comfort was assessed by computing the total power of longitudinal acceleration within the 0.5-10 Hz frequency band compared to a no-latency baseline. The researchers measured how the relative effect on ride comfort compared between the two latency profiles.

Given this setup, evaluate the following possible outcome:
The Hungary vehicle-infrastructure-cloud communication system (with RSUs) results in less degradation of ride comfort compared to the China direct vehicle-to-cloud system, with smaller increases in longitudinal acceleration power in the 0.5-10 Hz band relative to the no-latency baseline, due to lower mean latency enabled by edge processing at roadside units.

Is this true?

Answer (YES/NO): NO